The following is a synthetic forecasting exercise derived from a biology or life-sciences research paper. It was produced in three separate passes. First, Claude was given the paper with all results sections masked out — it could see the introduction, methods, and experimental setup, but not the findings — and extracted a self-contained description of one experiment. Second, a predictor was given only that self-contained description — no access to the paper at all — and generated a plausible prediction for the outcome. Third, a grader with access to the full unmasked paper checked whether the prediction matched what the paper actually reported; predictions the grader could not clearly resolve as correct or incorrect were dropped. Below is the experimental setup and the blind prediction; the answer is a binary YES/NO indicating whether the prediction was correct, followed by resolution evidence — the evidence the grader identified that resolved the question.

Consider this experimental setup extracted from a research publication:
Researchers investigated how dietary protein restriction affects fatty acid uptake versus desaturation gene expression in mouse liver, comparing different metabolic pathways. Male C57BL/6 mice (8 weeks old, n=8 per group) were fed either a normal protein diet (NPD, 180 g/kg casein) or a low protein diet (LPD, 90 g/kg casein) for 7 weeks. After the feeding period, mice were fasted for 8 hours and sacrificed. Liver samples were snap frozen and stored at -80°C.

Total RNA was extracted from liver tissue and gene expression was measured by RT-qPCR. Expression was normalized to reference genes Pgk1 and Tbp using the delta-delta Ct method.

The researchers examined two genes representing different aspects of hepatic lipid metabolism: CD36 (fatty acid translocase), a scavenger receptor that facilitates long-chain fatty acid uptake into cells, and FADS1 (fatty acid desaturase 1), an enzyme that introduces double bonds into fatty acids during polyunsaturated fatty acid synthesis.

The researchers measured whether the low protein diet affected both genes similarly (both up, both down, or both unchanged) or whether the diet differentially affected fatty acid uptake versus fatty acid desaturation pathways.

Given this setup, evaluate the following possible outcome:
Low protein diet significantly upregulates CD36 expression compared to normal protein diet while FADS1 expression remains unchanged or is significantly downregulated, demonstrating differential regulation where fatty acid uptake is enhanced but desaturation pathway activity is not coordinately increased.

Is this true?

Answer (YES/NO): YES